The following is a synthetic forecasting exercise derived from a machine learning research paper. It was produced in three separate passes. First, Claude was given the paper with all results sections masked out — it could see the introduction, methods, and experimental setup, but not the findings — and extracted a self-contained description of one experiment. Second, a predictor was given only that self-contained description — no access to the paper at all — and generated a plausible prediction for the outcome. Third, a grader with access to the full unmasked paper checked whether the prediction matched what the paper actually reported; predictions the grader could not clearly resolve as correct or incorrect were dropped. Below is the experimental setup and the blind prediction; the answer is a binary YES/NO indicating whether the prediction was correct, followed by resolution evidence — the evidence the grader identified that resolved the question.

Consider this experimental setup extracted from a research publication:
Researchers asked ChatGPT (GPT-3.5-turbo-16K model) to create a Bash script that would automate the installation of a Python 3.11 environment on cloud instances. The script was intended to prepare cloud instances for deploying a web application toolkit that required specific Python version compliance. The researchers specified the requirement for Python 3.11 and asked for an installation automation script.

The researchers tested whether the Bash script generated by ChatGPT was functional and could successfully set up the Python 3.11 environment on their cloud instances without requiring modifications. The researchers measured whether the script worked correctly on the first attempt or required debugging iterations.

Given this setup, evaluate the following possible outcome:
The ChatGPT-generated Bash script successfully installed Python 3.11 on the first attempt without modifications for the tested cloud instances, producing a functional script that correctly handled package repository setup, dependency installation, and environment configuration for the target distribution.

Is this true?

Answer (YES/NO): YES